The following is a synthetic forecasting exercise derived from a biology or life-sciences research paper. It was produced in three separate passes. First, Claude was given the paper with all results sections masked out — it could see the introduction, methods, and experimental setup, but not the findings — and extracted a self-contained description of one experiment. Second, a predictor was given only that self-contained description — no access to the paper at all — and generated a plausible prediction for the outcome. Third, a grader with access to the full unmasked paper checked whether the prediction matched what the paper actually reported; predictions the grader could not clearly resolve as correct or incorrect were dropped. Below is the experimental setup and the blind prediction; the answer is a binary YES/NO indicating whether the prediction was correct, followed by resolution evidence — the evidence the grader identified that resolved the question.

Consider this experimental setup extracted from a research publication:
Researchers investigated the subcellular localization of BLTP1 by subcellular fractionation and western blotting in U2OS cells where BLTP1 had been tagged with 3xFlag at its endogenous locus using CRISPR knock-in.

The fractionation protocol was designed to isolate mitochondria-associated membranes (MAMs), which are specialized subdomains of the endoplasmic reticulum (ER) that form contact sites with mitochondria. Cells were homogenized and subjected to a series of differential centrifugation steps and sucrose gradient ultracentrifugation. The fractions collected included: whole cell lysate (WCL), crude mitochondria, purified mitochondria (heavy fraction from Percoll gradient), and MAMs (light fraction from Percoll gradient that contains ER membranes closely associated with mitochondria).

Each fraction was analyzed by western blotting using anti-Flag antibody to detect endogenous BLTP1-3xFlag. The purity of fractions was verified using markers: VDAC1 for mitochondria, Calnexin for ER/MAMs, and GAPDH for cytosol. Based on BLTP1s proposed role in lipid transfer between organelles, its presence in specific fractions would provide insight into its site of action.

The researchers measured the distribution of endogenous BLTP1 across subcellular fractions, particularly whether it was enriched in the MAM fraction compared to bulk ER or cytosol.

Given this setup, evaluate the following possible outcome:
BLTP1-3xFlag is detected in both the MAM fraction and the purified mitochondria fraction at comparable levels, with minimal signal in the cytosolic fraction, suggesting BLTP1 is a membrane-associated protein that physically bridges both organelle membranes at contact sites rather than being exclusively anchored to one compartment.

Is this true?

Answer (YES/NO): NO